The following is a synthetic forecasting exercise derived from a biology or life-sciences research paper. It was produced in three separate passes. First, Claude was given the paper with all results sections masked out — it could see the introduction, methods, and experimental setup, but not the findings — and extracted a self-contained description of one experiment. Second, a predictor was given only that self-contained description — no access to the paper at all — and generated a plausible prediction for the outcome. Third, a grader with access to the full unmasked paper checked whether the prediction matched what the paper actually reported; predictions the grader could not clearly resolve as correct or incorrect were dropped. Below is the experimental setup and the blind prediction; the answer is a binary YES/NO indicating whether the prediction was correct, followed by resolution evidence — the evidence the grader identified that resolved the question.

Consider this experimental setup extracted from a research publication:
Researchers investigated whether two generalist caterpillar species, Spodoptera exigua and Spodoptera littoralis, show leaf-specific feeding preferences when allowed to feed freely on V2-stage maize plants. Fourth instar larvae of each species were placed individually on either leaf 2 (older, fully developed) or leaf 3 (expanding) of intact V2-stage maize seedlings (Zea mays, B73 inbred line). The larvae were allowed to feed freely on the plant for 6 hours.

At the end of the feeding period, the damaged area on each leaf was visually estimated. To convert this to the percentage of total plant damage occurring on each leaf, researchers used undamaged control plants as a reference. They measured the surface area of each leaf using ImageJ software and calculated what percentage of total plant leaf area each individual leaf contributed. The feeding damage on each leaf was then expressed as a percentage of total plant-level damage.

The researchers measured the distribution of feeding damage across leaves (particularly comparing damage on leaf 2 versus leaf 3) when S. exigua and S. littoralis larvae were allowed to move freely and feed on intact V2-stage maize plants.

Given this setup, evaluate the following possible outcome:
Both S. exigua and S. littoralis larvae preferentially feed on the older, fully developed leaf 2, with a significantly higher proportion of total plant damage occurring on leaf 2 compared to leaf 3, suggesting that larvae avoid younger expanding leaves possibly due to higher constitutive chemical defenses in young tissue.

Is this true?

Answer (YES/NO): NO